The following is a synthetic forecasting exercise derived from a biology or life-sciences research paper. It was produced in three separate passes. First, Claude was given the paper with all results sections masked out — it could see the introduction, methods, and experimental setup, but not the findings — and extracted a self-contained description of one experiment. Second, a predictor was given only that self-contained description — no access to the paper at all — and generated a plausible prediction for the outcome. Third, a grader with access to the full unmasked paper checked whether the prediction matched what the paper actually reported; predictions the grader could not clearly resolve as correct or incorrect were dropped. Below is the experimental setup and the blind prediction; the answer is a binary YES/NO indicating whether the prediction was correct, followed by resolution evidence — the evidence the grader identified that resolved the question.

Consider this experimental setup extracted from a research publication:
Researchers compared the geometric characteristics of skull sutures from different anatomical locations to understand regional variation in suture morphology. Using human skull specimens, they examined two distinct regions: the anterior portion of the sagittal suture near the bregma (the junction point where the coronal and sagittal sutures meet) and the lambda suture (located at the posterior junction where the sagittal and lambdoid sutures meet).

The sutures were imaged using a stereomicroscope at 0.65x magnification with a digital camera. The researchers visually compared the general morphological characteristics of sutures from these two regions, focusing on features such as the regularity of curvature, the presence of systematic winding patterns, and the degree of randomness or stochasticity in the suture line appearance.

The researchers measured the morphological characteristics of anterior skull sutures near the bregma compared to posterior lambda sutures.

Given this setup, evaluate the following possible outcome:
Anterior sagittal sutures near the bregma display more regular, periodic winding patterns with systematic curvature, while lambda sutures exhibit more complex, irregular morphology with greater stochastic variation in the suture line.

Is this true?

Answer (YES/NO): NO